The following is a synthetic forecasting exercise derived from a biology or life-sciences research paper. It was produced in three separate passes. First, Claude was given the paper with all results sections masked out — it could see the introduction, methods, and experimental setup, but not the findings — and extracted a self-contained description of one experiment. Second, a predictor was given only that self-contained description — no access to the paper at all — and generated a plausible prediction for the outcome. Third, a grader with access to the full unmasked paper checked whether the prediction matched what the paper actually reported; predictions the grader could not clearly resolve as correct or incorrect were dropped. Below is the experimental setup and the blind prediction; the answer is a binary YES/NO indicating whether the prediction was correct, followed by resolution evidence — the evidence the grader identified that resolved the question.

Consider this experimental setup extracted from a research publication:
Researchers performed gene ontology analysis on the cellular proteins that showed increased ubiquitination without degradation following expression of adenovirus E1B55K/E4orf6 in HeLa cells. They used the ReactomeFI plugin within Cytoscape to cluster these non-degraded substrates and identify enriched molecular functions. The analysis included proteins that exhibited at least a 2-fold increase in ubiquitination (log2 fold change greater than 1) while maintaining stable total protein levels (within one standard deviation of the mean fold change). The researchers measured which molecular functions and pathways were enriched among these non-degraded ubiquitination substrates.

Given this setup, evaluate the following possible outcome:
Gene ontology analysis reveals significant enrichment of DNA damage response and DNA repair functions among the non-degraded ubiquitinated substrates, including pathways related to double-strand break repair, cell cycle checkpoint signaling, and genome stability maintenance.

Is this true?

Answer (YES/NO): NO